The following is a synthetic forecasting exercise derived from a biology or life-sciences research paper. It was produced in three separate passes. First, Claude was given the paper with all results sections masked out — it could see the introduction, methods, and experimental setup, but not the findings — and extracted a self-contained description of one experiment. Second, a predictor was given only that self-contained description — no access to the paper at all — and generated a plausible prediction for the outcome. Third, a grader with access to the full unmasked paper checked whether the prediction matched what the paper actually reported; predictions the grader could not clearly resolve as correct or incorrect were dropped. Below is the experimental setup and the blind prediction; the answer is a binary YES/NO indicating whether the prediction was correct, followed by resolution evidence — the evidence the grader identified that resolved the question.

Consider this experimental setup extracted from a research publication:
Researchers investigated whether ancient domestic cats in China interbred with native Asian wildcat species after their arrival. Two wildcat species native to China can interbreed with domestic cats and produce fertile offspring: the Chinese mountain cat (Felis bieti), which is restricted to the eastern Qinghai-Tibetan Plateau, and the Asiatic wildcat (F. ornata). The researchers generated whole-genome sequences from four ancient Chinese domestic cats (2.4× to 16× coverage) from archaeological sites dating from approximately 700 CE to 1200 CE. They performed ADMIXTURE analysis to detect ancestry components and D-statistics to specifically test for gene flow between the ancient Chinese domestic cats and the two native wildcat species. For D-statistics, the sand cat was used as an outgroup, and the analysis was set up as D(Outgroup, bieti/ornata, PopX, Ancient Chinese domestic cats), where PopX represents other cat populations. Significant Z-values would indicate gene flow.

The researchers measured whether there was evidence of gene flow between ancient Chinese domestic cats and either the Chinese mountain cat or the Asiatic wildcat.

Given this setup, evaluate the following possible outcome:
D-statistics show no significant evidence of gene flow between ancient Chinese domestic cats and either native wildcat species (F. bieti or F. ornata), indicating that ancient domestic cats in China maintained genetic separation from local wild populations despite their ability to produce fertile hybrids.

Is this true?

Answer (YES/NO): YES